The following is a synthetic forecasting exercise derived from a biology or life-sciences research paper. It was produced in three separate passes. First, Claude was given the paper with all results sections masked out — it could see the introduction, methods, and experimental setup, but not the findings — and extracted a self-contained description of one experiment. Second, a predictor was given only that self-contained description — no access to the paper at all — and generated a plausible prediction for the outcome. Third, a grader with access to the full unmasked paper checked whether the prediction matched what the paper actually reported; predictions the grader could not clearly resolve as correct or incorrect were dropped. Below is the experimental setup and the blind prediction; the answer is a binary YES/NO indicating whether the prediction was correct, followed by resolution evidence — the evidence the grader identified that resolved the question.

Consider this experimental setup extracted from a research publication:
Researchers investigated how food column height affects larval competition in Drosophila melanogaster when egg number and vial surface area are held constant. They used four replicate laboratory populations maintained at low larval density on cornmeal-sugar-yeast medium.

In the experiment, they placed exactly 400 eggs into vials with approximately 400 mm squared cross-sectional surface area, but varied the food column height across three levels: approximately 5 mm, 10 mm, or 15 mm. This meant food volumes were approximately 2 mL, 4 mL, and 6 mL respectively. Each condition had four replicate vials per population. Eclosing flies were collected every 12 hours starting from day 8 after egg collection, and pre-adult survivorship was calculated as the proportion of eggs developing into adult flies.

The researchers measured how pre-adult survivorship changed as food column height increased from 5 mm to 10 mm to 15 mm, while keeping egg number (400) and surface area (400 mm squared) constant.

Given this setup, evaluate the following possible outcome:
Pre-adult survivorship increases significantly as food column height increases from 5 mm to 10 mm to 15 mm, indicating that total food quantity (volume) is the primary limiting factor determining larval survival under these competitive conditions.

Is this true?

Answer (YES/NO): NO